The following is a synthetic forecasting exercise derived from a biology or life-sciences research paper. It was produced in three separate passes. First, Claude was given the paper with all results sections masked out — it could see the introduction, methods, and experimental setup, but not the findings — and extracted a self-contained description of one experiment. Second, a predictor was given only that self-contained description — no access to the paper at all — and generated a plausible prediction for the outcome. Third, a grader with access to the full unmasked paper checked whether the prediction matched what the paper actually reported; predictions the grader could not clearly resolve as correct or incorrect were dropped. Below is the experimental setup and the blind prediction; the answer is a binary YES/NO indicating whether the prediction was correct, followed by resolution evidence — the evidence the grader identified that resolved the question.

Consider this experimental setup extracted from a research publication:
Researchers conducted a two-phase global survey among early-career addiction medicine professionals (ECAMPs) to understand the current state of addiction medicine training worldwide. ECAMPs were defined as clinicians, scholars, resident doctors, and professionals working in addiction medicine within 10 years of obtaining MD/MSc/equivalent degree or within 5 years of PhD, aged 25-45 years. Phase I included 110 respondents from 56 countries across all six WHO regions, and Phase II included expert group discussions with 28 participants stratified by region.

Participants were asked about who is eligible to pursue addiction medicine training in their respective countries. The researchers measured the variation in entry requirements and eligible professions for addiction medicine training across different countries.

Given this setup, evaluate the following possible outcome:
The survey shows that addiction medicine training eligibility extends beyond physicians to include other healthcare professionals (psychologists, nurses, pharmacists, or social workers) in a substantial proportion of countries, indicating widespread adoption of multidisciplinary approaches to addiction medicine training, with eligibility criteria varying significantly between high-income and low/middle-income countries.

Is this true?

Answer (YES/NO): NO